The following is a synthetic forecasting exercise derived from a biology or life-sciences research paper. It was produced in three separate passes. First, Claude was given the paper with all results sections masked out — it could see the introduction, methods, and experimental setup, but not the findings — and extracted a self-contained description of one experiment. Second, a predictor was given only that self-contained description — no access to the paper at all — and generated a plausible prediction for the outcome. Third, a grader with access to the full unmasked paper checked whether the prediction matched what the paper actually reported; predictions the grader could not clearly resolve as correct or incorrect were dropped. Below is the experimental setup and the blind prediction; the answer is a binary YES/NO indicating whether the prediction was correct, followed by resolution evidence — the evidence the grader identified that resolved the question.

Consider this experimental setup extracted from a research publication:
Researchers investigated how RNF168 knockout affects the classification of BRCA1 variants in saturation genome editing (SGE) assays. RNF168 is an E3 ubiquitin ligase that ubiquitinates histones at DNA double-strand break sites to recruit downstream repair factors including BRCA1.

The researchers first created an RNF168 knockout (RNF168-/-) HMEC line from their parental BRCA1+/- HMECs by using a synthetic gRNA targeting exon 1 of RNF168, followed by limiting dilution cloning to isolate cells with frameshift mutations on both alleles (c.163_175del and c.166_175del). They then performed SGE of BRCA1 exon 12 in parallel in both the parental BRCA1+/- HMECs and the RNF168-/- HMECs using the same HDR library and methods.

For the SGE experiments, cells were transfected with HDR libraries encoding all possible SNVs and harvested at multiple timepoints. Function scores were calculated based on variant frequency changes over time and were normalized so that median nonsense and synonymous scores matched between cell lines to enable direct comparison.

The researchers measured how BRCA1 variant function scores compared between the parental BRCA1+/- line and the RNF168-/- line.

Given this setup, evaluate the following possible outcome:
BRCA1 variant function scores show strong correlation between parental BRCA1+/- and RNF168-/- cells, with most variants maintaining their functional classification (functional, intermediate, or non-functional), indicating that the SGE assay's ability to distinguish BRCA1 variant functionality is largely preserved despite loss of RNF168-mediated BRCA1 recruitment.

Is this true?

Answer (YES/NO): NO